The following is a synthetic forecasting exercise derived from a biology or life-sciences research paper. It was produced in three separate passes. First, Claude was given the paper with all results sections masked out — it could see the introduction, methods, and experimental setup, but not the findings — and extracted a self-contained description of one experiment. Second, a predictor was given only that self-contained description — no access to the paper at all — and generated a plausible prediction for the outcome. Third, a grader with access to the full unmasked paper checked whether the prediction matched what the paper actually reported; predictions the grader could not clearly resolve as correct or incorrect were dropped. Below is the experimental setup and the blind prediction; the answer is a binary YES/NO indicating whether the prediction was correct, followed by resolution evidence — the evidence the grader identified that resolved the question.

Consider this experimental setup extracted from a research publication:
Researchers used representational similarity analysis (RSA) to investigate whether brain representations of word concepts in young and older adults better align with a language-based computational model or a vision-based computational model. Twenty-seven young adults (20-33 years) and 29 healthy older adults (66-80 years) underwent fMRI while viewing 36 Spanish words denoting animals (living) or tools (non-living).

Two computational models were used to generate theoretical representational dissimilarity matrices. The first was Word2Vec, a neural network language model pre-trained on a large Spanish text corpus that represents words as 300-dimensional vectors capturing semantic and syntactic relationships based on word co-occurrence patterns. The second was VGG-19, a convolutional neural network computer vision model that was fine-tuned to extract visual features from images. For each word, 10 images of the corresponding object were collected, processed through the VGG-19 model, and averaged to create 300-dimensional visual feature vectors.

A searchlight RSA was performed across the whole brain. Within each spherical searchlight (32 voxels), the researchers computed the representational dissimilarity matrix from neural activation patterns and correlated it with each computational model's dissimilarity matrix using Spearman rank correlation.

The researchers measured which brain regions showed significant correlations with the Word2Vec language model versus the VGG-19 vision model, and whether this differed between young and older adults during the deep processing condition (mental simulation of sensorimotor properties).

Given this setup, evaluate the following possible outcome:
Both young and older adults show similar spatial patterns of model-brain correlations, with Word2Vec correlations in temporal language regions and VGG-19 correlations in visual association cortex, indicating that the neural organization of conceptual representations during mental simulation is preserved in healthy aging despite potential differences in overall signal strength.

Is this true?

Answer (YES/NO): NO